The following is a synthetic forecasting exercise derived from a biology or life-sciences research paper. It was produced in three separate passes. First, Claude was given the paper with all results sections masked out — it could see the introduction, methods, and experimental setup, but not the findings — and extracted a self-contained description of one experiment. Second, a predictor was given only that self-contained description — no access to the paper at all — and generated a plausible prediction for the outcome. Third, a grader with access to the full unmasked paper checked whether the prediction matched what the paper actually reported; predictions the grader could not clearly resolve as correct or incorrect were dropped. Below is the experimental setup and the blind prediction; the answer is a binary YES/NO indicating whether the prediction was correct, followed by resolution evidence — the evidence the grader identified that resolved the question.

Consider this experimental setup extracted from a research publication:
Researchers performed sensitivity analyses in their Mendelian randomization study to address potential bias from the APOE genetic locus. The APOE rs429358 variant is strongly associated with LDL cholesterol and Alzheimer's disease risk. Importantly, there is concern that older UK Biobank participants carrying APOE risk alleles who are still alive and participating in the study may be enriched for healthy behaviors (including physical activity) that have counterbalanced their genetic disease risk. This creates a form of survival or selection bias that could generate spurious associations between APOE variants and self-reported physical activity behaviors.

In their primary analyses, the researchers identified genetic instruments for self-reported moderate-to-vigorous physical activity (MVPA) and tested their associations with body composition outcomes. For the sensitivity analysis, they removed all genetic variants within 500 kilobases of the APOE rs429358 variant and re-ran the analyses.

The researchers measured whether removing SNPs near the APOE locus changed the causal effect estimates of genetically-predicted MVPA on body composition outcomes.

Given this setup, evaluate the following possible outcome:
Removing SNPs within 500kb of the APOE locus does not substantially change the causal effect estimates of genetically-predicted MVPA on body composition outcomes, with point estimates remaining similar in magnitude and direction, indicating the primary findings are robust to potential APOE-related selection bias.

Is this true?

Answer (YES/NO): NO